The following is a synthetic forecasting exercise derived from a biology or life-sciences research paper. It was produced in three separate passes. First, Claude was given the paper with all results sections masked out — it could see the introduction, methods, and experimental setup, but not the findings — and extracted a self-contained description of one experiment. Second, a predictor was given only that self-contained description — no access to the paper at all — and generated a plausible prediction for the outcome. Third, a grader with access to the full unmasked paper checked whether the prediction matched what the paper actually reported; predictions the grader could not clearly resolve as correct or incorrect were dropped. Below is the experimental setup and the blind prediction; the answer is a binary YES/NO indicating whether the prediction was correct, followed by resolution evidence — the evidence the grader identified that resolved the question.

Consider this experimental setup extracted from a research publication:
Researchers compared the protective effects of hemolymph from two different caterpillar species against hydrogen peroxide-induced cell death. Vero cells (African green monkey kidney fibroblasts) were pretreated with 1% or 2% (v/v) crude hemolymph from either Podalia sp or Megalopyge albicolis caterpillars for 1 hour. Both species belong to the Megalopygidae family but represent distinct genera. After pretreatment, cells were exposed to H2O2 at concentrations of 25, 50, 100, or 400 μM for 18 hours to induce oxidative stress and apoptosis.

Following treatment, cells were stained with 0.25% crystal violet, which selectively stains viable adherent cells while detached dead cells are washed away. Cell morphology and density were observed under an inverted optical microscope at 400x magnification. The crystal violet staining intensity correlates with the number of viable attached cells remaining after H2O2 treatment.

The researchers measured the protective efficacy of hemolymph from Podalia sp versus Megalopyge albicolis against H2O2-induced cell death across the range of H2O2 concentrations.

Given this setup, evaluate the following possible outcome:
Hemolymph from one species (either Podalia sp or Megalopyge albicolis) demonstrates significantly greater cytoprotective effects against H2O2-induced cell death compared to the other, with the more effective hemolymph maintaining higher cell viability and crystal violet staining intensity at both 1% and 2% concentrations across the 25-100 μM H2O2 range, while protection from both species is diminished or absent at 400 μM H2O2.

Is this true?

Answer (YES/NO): NO